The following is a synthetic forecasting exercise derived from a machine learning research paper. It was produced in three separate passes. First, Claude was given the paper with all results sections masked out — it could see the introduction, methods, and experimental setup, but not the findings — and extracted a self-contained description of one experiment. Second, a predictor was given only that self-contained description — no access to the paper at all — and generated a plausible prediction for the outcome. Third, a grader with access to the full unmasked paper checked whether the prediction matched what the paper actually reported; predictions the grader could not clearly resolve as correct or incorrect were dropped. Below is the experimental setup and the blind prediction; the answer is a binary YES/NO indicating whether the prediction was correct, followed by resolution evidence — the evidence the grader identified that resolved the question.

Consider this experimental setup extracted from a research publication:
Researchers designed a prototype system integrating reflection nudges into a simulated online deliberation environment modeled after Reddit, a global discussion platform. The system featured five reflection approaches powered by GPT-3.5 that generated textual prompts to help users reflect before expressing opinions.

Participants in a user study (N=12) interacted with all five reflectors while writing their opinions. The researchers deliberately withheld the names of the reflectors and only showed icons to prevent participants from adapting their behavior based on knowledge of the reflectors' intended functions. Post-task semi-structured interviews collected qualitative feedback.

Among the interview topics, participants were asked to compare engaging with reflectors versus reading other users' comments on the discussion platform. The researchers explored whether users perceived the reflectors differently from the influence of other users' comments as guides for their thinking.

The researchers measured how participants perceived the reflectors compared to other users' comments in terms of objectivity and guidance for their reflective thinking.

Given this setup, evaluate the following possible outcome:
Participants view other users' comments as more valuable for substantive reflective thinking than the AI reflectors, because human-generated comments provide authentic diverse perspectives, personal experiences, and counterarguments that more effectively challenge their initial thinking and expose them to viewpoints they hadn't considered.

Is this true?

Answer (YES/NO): NO